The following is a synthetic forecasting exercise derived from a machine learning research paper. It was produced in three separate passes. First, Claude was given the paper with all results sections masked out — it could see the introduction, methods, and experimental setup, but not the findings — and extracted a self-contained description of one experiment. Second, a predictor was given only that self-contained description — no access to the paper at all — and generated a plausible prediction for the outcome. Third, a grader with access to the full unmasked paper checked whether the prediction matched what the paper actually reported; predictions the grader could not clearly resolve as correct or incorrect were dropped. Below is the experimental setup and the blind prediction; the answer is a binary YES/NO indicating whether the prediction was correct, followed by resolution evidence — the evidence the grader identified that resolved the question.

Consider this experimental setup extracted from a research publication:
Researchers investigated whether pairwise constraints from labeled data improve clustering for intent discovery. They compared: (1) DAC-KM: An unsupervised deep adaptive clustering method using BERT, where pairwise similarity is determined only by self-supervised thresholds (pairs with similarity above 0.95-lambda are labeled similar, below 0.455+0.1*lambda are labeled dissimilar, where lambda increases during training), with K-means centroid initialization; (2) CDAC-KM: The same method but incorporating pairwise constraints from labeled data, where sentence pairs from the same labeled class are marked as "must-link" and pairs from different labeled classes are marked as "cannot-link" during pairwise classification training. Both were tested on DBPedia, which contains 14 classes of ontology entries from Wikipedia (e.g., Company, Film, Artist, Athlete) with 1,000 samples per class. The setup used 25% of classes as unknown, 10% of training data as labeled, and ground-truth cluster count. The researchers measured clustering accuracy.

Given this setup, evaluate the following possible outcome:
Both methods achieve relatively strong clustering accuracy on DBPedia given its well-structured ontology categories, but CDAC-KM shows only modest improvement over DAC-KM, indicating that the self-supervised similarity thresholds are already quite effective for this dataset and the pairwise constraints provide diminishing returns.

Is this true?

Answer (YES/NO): NO